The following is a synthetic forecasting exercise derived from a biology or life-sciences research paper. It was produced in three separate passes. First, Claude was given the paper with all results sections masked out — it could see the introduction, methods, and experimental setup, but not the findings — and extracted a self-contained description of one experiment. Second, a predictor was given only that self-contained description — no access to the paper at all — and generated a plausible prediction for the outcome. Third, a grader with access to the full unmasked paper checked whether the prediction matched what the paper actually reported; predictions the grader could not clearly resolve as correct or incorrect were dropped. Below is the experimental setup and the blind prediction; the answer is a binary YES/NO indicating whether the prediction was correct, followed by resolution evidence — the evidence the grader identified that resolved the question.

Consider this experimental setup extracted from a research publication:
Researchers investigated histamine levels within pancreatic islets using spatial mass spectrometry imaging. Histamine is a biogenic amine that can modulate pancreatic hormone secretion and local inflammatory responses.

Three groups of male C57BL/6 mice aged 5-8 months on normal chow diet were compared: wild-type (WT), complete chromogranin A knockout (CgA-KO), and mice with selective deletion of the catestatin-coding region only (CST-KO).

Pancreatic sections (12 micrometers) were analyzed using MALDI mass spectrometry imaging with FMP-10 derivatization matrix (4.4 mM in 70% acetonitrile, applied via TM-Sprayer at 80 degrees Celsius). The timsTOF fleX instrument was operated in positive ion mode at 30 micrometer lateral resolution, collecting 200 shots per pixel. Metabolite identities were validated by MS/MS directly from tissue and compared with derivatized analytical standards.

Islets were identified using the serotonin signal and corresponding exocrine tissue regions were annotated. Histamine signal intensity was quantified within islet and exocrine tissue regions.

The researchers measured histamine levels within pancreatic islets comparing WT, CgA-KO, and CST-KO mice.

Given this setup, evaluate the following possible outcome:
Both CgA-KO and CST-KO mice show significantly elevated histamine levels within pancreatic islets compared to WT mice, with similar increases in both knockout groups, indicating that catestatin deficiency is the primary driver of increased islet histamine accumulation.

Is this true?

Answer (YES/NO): NO